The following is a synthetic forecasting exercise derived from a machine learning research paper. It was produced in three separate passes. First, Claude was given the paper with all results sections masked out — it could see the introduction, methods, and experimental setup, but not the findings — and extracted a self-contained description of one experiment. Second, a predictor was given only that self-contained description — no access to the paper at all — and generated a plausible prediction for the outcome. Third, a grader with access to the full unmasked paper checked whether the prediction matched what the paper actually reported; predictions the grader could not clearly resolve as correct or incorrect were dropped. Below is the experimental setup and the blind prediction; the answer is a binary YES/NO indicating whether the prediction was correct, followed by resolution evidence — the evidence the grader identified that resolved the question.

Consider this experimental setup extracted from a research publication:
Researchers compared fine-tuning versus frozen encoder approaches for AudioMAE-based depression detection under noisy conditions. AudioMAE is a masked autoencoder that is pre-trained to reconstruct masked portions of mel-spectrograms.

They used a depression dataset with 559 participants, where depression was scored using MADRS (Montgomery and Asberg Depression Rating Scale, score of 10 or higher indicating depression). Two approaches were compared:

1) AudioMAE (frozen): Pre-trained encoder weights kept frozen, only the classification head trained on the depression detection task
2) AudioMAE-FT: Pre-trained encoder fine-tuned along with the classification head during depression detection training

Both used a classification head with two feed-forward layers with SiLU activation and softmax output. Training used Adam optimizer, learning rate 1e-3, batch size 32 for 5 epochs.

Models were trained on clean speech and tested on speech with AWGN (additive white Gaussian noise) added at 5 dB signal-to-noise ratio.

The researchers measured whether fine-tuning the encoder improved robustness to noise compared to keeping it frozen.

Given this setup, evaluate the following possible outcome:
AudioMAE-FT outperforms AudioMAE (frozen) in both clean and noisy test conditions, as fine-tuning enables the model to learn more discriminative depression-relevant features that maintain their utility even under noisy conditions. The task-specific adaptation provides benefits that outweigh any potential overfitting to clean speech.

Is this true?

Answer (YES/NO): NO